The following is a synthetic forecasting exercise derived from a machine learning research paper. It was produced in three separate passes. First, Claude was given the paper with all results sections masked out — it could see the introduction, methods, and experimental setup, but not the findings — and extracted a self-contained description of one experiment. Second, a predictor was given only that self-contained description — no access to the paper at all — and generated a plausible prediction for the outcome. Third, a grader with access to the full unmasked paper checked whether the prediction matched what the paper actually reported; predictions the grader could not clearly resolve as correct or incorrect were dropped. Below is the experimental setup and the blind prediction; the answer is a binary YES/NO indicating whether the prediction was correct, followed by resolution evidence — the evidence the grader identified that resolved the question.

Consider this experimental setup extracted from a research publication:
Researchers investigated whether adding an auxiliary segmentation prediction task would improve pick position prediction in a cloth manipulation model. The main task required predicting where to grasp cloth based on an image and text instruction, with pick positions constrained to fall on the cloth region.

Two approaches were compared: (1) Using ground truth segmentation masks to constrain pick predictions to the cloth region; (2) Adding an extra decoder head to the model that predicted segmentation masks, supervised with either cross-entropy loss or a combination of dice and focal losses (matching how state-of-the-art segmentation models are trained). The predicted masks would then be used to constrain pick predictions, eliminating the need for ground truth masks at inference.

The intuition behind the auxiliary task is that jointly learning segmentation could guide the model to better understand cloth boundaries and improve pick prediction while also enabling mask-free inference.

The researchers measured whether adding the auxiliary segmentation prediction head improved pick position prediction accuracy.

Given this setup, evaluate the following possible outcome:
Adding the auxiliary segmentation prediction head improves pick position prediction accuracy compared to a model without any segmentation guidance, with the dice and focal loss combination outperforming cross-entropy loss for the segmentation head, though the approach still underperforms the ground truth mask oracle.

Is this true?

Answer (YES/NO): NO